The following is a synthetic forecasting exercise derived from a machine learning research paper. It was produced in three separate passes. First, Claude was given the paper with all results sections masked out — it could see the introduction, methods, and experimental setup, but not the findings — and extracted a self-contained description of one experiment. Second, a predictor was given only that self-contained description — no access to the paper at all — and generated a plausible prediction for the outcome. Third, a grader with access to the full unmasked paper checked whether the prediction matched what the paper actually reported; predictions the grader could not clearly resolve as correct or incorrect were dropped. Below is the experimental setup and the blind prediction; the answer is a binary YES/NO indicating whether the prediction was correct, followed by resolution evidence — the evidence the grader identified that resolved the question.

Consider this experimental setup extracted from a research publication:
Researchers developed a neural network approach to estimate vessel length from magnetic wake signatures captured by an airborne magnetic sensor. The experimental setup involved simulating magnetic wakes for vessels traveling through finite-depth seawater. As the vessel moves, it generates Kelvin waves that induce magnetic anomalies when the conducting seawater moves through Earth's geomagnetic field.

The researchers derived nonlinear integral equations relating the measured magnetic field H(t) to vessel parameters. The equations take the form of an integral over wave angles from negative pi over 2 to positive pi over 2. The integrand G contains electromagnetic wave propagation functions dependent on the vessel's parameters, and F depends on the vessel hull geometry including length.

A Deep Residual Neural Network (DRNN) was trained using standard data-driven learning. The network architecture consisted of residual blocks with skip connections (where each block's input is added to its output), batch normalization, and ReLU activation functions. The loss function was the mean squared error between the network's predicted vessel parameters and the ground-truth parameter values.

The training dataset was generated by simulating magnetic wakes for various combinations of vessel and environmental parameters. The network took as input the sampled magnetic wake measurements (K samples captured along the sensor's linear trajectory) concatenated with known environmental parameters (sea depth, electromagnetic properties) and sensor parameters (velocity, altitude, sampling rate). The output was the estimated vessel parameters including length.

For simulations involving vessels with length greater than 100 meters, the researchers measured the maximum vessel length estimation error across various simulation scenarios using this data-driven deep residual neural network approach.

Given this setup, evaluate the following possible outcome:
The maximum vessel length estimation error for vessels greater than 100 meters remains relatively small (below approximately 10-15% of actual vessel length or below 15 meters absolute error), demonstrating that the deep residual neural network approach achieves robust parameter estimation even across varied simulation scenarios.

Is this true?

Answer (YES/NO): NO